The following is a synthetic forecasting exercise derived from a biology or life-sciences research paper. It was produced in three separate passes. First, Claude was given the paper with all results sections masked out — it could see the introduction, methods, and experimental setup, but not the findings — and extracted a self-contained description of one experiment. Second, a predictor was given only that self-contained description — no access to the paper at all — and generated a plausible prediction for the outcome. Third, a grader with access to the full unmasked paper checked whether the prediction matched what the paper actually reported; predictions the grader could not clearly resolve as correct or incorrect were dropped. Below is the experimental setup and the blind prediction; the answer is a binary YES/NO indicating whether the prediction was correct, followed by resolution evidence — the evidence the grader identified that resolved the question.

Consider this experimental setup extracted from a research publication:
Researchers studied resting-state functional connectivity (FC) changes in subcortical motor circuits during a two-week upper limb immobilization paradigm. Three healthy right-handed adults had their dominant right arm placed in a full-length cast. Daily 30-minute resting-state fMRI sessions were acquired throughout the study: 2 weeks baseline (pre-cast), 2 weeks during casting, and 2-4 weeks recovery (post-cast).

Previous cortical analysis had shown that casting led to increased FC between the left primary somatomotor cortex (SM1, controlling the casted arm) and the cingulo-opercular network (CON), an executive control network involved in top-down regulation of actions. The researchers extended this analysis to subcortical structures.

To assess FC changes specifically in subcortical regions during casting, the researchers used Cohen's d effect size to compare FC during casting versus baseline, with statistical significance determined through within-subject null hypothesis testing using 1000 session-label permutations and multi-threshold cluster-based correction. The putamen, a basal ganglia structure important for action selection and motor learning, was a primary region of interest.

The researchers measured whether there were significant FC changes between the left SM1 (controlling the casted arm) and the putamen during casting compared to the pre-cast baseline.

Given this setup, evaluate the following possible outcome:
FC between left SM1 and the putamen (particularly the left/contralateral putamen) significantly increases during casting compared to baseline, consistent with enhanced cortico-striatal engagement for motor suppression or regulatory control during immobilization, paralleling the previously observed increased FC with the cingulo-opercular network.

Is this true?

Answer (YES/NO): YES